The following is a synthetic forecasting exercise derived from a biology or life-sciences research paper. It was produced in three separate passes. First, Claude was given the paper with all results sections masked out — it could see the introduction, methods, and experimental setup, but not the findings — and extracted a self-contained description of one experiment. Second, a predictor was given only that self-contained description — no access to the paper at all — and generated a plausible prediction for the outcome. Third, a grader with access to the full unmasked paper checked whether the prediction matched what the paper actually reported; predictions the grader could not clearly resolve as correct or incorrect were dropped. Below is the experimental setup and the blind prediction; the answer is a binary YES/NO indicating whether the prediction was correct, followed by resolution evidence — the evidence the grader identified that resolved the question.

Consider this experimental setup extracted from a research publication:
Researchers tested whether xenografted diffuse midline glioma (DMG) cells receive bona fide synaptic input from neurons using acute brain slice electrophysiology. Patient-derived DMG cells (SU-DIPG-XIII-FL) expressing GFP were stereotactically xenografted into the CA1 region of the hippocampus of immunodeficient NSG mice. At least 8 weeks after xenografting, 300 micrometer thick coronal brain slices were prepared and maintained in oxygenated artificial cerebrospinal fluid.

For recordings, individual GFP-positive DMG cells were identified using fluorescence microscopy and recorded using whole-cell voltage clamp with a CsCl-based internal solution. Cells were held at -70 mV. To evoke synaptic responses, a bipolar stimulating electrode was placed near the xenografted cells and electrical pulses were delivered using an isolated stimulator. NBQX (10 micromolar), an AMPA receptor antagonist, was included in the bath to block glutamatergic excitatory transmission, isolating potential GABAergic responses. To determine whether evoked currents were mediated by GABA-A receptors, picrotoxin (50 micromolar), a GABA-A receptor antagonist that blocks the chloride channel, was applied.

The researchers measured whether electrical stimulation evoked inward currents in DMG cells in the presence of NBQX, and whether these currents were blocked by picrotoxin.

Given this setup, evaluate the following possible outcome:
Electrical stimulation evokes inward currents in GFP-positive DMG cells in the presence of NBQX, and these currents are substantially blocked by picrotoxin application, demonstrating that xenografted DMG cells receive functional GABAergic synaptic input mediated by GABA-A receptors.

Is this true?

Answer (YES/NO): YES